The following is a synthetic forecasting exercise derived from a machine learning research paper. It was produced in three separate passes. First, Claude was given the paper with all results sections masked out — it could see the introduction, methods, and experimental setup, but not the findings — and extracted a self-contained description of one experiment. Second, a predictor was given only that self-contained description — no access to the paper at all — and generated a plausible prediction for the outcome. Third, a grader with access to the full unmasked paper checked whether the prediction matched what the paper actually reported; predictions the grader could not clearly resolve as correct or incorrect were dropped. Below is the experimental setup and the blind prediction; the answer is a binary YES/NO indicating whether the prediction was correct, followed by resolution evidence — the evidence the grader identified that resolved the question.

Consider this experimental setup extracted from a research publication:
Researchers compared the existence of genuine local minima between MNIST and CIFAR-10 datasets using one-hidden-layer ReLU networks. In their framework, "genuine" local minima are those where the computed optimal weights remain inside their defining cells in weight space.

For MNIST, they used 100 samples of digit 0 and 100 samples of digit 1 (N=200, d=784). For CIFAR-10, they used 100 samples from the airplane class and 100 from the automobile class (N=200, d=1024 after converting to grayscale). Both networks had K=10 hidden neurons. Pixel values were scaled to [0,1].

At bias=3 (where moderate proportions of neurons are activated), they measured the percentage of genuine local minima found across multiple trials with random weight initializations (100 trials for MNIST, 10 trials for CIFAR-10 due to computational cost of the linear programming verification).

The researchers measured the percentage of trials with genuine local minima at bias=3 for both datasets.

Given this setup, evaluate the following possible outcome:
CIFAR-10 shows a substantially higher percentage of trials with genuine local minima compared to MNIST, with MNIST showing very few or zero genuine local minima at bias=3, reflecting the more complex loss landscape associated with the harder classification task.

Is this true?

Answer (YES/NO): NO